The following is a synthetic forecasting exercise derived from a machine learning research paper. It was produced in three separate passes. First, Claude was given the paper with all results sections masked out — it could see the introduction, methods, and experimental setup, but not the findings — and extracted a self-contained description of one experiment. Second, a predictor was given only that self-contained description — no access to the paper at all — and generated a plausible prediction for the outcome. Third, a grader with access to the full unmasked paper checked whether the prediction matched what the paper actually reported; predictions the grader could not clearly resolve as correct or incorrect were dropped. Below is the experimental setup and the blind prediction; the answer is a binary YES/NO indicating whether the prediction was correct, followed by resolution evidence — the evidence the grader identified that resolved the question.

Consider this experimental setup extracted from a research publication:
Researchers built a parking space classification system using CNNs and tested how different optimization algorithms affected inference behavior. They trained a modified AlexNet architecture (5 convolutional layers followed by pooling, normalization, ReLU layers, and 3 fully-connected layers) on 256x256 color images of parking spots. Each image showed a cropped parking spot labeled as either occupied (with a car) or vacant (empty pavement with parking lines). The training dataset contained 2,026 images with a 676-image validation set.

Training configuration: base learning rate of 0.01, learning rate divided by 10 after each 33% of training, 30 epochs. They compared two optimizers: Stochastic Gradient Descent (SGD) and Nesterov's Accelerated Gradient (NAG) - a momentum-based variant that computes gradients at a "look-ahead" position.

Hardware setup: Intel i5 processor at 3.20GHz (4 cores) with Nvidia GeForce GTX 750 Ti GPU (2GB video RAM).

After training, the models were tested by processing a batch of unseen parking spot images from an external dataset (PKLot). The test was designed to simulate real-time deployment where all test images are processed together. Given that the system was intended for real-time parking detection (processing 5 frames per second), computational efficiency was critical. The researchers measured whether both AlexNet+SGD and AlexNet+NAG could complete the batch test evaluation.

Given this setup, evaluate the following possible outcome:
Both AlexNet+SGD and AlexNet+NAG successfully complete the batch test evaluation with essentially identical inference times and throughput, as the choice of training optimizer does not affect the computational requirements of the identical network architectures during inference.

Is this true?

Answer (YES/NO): NO